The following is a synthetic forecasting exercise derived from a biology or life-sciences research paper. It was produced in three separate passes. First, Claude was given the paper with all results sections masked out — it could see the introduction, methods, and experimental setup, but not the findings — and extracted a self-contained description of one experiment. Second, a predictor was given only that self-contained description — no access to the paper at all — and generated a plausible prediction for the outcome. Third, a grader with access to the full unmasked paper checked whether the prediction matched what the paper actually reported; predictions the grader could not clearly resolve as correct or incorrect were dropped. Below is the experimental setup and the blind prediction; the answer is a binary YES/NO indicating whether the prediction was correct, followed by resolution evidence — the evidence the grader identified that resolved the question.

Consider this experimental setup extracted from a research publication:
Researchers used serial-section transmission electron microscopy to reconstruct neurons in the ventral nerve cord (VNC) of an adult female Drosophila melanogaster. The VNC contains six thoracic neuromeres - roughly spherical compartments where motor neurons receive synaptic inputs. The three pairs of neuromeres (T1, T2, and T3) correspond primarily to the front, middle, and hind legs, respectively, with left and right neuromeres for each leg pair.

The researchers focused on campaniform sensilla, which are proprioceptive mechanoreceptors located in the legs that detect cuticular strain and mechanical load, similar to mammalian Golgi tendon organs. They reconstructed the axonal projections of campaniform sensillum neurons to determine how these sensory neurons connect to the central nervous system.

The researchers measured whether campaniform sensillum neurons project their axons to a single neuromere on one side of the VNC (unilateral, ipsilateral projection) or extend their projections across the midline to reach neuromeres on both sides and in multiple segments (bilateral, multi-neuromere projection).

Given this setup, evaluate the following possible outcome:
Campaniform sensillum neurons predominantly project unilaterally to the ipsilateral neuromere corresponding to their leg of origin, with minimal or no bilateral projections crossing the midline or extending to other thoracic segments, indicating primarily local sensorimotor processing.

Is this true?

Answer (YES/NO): NO